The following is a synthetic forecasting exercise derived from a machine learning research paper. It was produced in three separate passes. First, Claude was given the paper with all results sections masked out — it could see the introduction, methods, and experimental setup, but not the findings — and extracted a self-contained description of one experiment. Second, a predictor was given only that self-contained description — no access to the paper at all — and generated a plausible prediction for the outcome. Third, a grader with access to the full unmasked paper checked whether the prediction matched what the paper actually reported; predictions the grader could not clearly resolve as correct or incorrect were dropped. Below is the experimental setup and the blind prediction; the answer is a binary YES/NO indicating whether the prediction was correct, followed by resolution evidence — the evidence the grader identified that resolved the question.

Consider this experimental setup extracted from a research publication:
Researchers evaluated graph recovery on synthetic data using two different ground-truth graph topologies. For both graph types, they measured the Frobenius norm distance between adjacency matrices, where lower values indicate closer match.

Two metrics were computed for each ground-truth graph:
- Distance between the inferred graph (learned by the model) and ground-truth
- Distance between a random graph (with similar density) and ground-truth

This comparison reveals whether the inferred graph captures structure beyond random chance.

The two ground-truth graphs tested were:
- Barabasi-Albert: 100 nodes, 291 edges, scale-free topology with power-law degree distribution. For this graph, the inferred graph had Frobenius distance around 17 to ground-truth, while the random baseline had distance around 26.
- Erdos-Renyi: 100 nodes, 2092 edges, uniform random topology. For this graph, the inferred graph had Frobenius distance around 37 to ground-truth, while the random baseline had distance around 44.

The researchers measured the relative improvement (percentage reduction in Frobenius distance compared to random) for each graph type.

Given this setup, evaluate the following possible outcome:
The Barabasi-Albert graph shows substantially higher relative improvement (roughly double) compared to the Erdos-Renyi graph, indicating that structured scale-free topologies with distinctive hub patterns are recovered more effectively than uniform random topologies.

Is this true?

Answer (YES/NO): YES